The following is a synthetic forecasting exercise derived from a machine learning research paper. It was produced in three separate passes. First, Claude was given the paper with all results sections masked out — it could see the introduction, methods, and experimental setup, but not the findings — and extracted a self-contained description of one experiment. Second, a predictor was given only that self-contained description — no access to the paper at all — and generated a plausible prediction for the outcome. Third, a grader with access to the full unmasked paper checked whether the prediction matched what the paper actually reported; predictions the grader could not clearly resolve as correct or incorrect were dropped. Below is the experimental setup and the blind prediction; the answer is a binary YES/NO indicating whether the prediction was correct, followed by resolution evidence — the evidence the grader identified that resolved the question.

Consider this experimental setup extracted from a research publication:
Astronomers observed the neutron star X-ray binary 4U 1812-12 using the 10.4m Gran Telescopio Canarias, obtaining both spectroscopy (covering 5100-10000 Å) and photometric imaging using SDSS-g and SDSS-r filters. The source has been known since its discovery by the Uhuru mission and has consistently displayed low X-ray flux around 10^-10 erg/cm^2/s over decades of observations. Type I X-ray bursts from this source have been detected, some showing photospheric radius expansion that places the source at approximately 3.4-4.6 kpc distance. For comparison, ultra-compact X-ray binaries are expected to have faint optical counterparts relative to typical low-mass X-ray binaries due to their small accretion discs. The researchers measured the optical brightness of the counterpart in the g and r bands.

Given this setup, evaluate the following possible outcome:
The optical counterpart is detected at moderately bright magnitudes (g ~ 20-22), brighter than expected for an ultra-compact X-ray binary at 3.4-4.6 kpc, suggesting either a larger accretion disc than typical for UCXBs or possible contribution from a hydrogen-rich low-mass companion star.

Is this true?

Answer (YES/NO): NO